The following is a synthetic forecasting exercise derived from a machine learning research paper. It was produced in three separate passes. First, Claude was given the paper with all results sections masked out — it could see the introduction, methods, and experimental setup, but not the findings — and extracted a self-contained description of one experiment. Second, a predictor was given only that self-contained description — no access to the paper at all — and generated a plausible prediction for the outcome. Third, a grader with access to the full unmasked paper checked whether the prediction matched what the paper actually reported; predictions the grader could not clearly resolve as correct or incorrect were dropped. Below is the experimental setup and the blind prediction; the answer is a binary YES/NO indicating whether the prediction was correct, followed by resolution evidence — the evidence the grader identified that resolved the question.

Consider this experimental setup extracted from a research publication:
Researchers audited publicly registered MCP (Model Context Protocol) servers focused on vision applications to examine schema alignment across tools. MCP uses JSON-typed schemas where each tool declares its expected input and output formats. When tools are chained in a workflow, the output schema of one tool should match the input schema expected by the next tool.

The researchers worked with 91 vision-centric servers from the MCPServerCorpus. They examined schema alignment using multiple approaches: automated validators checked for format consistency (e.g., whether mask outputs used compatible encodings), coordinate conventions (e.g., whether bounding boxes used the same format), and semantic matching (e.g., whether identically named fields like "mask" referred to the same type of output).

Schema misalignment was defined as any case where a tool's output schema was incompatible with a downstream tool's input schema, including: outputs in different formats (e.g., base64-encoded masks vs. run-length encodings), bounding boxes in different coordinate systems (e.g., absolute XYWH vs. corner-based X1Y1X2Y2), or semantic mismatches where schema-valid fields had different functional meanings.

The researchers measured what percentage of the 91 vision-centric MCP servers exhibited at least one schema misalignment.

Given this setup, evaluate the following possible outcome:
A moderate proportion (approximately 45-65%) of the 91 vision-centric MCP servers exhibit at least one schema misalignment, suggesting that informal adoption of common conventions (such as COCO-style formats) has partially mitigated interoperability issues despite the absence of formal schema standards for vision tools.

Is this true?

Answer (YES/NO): NO